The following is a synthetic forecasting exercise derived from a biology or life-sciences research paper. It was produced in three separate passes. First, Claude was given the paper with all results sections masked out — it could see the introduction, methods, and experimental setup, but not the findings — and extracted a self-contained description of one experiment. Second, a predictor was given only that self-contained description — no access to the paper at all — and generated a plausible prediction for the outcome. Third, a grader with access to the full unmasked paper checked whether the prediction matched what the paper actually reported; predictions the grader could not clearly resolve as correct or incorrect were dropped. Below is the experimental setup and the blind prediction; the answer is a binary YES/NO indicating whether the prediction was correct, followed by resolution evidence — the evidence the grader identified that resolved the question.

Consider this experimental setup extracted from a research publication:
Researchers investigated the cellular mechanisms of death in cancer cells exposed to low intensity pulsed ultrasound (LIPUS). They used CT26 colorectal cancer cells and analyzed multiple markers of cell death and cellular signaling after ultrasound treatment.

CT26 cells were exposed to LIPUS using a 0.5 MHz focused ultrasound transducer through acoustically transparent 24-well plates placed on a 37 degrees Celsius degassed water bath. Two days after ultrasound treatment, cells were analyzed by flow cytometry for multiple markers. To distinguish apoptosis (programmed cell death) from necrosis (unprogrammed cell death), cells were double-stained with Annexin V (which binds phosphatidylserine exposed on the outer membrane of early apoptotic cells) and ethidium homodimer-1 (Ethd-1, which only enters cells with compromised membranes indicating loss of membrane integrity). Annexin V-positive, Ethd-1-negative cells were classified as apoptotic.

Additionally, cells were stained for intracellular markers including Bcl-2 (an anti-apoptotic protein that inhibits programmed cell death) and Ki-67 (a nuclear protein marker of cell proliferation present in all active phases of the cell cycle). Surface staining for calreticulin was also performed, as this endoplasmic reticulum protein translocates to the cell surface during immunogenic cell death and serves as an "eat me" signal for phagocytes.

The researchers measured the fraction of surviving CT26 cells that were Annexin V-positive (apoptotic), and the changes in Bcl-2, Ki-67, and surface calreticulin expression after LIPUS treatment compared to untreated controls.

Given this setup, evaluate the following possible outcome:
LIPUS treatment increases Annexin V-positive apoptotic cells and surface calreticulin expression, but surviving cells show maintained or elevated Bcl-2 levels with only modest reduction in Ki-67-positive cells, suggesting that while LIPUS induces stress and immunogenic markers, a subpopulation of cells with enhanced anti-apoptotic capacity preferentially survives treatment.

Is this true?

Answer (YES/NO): NO